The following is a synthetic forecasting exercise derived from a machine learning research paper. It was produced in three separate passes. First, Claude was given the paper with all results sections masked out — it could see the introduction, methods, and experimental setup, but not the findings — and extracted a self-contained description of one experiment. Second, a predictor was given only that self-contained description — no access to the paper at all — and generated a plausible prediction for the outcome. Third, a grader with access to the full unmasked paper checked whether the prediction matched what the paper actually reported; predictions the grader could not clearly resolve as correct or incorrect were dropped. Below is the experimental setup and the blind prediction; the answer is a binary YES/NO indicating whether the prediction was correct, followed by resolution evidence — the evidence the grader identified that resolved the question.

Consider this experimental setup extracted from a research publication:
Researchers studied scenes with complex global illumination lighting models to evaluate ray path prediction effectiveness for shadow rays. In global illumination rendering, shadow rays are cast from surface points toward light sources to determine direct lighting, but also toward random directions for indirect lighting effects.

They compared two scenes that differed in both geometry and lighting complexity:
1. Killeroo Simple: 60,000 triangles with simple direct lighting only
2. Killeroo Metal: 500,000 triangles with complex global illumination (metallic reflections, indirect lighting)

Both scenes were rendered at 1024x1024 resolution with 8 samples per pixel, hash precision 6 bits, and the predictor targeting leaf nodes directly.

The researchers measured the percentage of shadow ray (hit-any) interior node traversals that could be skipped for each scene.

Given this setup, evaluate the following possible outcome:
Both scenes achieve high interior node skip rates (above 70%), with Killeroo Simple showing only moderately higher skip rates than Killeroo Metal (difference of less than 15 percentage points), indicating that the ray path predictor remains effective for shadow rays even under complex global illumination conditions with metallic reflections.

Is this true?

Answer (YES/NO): NO